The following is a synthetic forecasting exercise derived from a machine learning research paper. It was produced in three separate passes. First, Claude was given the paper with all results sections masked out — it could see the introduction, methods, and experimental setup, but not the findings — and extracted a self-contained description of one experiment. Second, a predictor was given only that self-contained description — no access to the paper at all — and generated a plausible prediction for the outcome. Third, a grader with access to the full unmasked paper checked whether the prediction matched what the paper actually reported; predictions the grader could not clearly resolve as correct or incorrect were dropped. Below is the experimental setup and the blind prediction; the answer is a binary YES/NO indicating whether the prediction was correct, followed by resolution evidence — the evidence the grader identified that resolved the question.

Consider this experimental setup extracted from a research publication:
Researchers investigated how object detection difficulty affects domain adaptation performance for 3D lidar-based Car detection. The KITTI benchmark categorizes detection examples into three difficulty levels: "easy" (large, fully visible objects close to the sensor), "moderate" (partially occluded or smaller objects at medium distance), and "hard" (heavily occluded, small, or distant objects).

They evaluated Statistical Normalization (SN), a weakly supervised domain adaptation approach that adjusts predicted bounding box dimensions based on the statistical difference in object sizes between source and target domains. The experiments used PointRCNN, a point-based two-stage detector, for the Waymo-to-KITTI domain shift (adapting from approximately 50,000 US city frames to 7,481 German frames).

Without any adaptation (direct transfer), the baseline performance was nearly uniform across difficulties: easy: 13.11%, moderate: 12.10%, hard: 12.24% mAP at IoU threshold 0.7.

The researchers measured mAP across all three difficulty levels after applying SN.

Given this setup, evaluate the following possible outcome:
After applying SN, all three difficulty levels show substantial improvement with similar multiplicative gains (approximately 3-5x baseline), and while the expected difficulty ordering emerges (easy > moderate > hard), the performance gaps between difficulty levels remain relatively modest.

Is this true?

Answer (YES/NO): NO